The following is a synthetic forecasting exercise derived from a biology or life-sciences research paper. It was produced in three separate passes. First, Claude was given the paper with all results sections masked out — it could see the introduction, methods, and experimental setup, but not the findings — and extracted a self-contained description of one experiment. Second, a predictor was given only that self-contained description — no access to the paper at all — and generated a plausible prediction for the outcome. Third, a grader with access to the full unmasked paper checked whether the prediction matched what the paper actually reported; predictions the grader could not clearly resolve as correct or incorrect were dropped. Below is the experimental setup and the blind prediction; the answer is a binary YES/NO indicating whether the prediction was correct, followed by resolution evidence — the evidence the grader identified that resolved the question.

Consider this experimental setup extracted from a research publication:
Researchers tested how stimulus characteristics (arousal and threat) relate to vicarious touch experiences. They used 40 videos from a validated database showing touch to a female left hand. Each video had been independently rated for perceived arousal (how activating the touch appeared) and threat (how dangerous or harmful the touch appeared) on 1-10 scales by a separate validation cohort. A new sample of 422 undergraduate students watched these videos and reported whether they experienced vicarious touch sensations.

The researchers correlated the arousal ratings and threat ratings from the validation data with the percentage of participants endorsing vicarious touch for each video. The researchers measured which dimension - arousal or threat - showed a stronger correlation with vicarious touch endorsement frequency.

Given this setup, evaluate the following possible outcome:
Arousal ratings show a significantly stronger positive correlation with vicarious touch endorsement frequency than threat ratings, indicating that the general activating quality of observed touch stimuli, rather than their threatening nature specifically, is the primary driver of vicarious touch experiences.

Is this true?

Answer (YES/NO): YES